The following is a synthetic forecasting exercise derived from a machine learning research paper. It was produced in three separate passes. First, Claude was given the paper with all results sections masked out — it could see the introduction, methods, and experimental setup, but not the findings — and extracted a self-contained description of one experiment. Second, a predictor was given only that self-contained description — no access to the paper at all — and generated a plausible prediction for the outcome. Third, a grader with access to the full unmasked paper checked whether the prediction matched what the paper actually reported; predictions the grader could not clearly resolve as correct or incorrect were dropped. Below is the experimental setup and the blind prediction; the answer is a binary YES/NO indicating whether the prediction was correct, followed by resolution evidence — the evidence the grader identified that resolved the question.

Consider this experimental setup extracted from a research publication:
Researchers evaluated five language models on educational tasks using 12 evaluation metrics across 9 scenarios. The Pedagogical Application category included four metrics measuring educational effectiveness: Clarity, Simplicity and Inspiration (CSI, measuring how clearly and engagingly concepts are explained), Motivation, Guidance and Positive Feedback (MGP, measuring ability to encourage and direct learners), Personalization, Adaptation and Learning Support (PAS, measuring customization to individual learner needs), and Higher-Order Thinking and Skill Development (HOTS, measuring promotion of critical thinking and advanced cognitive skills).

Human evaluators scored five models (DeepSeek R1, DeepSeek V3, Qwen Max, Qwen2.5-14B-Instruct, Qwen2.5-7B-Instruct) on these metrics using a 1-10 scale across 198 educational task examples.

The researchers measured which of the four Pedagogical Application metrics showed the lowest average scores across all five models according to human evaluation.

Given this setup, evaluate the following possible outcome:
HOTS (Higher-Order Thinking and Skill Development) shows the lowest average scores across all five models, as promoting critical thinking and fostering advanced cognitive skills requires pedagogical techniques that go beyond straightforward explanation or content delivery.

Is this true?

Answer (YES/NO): YES